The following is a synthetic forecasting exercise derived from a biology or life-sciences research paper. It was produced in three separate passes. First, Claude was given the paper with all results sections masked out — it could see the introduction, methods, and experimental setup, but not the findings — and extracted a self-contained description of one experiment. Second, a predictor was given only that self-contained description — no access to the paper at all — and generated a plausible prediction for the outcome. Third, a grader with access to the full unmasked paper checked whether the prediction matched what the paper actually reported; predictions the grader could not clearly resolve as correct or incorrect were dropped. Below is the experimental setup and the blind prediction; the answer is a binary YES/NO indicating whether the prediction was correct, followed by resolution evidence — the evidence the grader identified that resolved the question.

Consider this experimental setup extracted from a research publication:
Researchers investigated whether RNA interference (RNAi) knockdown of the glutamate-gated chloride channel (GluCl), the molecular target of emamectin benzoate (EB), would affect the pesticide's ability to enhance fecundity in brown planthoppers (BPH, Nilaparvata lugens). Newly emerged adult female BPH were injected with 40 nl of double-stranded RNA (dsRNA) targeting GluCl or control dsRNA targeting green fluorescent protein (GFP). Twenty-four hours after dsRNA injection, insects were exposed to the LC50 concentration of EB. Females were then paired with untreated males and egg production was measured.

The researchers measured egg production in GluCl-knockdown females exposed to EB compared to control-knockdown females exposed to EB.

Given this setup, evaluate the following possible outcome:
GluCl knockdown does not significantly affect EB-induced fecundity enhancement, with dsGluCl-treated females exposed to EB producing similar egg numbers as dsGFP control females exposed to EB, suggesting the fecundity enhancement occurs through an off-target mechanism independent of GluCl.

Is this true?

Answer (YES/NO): NO